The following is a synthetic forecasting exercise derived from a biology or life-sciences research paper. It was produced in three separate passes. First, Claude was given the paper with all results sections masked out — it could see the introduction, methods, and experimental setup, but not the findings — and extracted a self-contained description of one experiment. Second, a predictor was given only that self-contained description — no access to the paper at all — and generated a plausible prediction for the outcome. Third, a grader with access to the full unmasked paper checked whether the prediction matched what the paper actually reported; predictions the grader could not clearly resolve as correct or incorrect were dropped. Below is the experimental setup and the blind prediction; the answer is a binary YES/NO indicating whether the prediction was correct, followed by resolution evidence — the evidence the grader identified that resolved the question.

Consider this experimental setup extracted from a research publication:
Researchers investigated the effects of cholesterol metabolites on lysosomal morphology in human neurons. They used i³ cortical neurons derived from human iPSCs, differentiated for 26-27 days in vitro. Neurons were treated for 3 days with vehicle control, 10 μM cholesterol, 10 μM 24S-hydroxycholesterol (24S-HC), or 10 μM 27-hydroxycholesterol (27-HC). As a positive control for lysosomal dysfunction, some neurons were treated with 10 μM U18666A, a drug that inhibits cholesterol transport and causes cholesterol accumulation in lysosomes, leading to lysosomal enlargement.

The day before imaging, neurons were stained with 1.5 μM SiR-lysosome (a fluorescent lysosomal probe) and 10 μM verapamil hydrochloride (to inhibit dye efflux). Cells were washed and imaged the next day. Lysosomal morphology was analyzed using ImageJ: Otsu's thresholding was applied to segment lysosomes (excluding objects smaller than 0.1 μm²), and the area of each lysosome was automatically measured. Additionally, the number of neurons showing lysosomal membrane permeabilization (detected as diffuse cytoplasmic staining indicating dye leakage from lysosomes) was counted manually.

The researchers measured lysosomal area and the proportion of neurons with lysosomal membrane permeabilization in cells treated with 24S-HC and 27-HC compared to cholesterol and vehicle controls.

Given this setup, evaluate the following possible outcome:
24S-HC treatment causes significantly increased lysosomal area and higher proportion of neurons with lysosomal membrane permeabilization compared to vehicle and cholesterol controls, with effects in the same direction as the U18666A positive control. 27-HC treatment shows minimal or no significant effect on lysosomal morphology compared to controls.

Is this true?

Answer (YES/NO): NO